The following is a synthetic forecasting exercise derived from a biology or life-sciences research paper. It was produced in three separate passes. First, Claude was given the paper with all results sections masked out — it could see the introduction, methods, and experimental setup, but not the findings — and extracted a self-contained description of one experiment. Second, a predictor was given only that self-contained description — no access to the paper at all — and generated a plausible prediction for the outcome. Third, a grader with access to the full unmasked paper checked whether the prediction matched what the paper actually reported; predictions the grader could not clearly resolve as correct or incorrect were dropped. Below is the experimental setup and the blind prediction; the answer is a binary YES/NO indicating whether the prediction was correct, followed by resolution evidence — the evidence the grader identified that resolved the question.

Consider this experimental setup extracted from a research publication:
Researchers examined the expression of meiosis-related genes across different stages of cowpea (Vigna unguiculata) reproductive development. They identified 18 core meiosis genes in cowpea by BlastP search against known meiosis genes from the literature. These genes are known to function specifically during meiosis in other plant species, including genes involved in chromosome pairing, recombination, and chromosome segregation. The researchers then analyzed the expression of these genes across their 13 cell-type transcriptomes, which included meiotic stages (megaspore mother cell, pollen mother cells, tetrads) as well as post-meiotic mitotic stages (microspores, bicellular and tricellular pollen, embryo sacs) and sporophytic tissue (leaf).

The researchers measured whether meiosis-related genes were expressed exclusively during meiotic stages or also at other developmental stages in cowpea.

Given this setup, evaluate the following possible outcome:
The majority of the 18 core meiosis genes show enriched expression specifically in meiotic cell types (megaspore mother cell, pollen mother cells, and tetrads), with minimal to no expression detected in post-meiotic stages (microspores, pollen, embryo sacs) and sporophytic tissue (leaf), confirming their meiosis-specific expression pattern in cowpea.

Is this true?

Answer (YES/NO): NO